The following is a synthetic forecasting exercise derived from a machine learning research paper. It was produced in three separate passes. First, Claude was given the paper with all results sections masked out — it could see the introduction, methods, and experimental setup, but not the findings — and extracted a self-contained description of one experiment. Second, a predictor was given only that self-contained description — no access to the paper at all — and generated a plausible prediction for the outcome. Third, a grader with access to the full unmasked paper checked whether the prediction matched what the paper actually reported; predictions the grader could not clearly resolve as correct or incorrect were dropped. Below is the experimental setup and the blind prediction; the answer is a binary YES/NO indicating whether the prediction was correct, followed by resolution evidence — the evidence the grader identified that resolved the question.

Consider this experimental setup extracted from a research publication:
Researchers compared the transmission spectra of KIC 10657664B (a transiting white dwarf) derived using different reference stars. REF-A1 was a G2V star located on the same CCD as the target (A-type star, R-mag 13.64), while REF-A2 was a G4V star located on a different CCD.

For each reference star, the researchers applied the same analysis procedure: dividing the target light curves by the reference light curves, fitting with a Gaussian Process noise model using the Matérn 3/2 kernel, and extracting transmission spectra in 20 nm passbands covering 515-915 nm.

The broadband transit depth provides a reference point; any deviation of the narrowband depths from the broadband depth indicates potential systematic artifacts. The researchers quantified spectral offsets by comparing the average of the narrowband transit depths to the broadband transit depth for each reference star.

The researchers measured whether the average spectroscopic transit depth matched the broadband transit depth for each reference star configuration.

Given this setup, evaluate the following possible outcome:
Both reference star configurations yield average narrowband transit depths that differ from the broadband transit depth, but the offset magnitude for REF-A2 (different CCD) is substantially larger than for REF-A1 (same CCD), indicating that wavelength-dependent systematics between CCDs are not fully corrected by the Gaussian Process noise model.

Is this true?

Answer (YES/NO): NO